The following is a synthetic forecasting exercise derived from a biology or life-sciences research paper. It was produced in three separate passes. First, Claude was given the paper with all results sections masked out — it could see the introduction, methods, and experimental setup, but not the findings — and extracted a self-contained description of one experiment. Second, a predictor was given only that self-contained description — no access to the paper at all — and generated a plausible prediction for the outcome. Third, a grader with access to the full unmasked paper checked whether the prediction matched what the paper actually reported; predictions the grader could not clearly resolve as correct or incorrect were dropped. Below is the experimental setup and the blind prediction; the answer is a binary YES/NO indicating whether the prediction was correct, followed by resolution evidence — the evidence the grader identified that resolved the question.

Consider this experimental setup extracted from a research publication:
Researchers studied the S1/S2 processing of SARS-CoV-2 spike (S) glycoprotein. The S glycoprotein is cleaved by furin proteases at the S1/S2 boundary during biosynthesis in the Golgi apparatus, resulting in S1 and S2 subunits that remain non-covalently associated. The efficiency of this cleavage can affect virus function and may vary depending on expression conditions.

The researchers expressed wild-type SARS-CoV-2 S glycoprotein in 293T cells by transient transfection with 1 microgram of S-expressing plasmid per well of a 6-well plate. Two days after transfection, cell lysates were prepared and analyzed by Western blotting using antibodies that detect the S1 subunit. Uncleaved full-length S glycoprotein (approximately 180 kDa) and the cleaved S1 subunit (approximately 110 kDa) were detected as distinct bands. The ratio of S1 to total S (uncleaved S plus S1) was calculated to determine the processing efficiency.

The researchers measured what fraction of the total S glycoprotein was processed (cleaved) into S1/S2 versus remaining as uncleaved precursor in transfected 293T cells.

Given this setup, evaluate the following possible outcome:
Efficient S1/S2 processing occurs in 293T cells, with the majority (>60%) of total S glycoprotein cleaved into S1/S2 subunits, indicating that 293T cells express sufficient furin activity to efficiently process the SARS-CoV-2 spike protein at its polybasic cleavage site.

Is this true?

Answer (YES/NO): YES